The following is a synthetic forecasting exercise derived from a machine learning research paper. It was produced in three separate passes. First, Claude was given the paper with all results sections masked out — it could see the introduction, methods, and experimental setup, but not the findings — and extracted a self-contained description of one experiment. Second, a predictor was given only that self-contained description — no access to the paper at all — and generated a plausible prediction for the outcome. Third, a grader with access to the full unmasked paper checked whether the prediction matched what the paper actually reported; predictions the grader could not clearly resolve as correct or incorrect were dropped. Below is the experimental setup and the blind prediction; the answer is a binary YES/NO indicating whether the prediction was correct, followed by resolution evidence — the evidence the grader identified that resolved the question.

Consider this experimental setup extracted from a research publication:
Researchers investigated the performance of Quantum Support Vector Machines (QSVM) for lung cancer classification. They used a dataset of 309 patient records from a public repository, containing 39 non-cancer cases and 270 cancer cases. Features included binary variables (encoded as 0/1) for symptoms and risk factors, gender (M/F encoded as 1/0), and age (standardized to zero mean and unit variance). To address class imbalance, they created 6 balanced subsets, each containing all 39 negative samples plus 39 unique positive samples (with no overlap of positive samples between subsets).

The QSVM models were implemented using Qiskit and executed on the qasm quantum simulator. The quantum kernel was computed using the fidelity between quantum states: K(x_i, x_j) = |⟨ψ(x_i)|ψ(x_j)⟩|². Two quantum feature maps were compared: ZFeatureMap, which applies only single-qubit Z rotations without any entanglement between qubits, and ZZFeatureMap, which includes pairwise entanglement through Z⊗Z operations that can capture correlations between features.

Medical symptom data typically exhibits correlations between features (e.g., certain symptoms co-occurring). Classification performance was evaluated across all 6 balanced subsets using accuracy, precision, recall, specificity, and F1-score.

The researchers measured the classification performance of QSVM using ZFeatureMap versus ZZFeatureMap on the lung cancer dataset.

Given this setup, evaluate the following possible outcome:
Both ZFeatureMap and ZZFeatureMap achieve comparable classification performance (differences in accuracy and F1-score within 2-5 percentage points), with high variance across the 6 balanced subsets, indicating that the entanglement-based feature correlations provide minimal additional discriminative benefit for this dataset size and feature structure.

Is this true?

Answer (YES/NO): NO